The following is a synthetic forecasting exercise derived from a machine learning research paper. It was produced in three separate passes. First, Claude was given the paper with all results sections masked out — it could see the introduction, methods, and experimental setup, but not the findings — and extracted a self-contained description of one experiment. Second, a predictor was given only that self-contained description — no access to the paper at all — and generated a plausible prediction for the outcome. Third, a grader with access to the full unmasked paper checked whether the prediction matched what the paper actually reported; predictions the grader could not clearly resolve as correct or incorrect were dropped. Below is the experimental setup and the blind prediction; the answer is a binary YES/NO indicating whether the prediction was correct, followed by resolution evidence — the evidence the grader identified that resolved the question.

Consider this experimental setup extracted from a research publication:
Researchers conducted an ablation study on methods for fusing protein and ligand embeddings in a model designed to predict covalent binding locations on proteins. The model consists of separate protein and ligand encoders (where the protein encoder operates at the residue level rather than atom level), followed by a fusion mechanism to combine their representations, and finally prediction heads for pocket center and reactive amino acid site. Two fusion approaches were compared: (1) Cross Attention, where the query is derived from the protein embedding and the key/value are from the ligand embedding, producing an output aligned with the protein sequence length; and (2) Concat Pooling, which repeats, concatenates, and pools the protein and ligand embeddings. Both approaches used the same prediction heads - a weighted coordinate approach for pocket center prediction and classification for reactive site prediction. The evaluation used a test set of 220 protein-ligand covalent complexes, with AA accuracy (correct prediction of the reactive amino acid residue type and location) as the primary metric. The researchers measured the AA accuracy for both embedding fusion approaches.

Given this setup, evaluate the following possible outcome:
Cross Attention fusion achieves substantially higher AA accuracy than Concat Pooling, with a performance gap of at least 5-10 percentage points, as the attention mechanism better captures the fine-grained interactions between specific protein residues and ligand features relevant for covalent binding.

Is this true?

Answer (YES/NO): YES